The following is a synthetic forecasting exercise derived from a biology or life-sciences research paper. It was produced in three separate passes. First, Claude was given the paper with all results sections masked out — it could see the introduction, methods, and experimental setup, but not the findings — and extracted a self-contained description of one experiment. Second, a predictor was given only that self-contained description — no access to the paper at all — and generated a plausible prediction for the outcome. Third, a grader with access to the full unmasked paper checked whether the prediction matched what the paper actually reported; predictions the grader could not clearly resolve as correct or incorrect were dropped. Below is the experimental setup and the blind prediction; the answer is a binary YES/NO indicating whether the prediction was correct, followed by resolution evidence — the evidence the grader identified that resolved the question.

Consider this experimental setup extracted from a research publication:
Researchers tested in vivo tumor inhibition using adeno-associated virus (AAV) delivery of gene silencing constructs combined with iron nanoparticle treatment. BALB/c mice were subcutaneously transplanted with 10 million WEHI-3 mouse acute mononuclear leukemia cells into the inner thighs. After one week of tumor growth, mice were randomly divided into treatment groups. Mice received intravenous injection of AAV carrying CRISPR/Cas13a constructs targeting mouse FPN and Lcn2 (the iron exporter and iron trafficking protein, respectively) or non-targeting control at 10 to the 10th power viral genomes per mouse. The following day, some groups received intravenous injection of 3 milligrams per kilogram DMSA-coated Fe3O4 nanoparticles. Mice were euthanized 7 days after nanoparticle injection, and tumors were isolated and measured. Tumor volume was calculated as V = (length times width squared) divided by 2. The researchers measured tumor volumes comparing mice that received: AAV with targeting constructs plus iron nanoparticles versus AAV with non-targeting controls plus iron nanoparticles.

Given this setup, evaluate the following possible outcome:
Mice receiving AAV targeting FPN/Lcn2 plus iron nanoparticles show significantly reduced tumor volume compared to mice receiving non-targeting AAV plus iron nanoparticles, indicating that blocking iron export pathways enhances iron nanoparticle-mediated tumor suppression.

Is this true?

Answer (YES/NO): YES